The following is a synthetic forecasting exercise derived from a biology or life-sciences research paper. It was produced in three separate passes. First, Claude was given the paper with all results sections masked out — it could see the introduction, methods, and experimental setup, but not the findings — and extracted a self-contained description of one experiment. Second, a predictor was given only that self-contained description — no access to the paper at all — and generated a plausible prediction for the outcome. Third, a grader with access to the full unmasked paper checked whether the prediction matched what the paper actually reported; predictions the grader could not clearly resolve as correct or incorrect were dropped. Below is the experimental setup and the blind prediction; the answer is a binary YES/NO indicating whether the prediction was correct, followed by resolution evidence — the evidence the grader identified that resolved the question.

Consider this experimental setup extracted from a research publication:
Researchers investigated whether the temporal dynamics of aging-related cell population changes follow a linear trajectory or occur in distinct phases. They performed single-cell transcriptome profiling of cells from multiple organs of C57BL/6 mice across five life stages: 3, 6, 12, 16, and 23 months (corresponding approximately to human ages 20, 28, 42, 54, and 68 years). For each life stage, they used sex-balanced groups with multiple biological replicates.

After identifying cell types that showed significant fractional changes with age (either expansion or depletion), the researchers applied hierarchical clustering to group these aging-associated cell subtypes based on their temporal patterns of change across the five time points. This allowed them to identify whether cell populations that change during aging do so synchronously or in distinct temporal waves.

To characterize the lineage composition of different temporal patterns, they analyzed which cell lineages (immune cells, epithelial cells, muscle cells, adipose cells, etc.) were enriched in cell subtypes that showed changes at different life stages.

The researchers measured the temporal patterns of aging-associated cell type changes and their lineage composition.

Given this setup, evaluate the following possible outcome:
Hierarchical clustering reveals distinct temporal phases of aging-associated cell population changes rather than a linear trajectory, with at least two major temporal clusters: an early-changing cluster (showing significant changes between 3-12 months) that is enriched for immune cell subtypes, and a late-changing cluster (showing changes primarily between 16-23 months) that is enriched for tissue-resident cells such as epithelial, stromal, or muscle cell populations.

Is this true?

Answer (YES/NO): NO